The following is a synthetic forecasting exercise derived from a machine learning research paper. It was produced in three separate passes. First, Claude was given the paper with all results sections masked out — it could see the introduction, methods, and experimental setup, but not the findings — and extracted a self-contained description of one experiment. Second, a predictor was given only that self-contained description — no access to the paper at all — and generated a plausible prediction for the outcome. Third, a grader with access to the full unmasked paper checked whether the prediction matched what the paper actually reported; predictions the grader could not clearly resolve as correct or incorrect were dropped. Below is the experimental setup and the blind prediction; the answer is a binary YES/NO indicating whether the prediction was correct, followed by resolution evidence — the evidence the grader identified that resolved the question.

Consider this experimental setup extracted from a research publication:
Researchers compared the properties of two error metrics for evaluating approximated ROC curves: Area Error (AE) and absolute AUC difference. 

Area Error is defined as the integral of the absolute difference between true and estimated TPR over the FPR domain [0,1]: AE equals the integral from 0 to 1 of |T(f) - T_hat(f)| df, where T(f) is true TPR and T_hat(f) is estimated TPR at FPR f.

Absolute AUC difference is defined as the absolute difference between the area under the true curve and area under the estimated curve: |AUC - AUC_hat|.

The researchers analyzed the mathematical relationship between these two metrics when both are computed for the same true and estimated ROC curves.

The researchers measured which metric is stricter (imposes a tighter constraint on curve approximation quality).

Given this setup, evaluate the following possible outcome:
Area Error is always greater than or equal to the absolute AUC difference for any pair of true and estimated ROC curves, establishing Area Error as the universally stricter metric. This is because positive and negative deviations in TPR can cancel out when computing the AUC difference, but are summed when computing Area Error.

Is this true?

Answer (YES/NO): YES